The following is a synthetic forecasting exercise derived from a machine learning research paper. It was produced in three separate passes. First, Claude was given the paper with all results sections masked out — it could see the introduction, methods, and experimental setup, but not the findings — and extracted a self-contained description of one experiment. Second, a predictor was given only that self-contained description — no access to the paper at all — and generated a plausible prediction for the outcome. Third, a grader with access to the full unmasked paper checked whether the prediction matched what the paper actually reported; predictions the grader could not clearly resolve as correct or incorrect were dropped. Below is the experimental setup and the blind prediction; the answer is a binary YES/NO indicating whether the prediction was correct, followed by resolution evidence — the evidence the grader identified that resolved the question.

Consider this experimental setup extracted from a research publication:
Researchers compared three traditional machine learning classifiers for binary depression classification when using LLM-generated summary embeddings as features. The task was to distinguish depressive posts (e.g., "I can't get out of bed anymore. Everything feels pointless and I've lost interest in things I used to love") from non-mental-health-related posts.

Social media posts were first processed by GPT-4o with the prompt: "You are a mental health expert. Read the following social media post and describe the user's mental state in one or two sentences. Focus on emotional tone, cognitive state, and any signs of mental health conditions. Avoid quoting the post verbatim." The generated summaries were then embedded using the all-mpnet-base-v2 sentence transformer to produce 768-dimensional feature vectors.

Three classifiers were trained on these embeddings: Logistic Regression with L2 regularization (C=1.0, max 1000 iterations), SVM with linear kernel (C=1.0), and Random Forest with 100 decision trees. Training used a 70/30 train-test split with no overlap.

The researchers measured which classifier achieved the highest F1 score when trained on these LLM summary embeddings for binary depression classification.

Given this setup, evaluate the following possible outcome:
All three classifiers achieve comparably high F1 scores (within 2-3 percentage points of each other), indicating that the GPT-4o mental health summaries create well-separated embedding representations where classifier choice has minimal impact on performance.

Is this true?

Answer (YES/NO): YES